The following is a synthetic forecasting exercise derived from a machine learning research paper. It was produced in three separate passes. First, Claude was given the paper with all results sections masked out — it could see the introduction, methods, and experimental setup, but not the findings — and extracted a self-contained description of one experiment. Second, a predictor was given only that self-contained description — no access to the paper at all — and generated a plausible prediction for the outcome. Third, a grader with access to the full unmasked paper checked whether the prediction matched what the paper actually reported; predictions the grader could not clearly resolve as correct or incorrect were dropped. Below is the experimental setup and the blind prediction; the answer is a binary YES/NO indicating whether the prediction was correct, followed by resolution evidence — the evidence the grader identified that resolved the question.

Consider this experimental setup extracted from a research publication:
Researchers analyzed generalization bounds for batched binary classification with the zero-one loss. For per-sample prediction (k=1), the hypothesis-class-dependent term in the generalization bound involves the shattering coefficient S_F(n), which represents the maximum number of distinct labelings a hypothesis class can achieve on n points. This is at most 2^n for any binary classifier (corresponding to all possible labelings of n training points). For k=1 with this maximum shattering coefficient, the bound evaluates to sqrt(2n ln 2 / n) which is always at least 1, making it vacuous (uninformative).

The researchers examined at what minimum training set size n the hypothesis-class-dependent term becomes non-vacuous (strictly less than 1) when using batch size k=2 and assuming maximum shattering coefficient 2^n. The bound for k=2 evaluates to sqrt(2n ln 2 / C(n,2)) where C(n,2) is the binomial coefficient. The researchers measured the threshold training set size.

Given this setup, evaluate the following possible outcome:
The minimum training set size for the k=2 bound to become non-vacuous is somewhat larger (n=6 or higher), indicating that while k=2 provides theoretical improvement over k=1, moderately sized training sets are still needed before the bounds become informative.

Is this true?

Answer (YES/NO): YES